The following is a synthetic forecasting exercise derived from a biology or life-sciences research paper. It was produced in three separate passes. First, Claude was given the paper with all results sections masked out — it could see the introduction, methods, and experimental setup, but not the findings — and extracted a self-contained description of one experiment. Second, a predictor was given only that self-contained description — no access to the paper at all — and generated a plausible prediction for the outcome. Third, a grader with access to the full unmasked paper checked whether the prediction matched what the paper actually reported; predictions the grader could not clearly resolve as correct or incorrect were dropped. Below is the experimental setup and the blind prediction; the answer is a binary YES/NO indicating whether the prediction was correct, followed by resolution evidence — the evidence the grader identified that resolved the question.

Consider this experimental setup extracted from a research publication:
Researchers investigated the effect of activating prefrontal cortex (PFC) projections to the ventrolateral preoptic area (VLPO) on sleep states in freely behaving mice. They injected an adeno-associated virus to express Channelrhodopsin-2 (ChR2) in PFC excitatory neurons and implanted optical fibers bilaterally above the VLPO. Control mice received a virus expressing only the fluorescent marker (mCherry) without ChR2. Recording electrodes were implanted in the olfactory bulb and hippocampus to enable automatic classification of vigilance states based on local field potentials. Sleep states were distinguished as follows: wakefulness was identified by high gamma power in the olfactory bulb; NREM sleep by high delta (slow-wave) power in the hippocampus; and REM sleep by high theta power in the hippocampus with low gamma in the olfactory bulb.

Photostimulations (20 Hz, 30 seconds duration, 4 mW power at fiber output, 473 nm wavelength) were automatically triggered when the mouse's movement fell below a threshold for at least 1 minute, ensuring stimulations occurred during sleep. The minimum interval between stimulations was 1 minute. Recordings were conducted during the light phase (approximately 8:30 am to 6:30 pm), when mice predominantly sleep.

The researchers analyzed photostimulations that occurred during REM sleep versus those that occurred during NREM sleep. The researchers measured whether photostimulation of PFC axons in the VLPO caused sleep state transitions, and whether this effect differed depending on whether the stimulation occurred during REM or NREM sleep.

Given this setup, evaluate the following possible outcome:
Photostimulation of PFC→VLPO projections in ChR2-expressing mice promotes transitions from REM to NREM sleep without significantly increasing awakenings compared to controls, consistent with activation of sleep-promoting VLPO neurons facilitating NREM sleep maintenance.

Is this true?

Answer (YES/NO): YES